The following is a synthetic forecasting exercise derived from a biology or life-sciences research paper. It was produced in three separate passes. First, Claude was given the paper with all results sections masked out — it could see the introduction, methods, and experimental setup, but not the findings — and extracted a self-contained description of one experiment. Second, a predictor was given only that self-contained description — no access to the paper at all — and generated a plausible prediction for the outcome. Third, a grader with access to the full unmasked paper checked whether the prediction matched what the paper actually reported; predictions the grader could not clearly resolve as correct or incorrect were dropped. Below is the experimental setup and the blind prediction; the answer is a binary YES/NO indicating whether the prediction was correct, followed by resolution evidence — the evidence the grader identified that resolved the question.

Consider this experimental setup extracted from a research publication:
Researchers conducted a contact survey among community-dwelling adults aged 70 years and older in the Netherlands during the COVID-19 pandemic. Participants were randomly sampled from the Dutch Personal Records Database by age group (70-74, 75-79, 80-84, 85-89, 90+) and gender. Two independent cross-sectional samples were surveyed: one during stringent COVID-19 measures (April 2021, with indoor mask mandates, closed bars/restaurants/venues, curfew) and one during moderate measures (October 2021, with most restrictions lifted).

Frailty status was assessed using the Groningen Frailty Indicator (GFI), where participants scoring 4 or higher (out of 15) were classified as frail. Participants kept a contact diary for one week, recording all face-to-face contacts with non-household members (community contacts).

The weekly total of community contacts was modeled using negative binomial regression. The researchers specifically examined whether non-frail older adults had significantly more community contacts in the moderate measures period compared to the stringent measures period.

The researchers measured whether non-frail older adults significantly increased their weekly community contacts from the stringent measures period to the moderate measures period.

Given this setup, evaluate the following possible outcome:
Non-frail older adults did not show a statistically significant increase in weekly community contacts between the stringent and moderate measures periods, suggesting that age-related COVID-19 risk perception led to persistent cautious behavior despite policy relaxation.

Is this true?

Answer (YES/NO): NO